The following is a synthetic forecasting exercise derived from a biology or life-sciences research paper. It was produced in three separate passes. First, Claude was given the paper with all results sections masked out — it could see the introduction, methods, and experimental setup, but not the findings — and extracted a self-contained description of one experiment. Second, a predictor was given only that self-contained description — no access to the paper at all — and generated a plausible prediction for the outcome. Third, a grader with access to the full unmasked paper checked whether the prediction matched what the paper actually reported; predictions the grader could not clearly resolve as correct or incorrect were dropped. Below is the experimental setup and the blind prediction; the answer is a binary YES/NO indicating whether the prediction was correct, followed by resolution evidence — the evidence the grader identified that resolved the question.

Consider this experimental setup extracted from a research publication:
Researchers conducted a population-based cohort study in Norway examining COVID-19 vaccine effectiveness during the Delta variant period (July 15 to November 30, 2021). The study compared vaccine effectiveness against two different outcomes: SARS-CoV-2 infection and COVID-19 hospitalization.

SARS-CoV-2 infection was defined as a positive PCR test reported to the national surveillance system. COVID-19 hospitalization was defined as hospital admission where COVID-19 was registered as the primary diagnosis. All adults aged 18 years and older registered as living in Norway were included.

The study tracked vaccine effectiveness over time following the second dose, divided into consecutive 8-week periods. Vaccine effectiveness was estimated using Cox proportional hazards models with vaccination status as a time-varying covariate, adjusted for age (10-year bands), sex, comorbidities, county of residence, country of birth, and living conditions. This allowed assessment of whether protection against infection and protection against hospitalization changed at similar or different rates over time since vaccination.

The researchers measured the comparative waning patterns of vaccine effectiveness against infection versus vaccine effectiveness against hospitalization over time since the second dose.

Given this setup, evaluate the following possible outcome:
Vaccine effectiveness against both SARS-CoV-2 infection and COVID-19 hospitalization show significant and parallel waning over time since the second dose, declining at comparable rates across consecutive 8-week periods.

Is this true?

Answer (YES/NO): NO